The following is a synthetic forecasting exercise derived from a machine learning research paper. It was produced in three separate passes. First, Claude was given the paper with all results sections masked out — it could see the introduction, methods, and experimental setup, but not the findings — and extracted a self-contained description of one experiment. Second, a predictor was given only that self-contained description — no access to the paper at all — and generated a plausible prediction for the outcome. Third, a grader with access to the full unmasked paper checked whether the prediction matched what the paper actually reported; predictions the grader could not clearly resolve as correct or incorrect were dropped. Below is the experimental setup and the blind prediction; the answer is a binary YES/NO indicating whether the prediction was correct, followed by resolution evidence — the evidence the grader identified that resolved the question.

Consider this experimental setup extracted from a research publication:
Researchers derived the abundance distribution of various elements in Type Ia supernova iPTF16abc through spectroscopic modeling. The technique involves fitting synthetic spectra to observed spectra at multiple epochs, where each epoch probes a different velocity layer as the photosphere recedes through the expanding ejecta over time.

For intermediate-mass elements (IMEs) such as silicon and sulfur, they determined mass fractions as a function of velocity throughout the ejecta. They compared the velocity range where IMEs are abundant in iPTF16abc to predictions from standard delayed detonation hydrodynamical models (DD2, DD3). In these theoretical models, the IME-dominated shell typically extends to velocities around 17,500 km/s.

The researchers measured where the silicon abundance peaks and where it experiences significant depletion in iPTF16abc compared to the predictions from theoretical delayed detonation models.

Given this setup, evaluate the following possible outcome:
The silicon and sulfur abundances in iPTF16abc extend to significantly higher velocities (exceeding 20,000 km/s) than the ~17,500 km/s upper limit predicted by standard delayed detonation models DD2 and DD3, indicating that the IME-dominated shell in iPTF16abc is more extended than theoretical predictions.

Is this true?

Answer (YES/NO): NO